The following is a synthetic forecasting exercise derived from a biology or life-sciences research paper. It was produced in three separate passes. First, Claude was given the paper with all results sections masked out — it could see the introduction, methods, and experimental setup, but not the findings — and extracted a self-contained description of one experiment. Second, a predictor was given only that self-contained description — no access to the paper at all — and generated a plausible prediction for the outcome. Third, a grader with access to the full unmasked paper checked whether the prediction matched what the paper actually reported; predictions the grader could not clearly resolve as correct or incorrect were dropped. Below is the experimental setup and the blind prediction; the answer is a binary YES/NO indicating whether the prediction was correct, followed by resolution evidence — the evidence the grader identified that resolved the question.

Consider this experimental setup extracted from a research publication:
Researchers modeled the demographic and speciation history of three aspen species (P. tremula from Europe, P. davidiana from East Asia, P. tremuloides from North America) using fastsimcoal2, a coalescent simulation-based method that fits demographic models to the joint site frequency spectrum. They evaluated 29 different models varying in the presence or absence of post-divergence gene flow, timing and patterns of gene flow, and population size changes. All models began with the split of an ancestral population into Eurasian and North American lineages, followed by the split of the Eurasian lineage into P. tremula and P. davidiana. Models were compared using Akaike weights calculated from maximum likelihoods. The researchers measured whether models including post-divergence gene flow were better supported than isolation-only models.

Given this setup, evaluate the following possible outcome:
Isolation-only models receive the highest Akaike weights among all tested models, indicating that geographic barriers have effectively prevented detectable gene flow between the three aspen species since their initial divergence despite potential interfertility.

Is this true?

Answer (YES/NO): NO